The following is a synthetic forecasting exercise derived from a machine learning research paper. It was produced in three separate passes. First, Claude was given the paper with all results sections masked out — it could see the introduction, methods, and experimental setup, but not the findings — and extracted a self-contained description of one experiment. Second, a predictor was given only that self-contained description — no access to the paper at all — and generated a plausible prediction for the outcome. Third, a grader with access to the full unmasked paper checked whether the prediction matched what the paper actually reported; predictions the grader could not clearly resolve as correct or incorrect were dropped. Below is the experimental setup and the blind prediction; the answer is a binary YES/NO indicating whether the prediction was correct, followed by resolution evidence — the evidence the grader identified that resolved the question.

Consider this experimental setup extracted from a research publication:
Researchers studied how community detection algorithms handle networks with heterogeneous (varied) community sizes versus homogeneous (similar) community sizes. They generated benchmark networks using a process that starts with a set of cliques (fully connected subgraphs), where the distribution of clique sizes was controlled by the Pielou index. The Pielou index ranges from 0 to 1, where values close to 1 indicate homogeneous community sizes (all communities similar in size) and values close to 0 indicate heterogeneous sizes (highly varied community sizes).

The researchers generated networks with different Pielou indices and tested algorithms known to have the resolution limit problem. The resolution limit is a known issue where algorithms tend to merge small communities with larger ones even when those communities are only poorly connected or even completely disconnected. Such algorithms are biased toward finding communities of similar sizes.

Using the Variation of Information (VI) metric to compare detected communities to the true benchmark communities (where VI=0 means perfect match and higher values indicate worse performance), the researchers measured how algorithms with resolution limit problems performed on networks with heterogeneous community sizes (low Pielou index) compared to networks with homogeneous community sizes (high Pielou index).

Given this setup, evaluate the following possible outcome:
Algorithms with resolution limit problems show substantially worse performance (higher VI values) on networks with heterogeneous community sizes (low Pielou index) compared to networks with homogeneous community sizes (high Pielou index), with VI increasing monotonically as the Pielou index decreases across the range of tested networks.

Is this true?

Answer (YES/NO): YES